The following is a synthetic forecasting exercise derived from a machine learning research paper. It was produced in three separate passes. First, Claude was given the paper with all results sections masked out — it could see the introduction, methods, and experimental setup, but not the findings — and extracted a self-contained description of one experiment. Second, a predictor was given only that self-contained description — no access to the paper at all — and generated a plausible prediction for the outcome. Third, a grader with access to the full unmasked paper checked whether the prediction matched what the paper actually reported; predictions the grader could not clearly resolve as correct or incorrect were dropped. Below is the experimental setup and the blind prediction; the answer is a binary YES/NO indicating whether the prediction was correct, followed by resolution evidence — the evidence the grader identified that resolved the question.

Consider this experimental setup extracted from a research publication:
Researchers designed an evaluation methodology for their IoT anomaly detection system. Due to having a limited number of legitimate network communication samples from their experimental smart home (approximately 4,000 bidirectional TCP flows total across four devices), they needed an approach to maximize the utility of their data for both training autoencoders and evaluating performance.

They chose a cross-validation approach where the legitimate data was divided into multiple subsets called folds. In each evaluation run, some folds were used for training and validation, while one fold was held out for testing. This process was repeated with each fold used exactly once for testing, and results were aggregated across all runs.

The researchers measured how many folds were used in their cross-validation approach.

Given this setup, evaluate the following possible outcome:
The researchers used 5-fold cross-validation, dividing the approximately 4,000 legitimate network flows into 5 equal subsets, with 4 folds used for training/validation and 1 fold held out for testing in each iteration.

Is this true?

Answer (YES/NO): YES